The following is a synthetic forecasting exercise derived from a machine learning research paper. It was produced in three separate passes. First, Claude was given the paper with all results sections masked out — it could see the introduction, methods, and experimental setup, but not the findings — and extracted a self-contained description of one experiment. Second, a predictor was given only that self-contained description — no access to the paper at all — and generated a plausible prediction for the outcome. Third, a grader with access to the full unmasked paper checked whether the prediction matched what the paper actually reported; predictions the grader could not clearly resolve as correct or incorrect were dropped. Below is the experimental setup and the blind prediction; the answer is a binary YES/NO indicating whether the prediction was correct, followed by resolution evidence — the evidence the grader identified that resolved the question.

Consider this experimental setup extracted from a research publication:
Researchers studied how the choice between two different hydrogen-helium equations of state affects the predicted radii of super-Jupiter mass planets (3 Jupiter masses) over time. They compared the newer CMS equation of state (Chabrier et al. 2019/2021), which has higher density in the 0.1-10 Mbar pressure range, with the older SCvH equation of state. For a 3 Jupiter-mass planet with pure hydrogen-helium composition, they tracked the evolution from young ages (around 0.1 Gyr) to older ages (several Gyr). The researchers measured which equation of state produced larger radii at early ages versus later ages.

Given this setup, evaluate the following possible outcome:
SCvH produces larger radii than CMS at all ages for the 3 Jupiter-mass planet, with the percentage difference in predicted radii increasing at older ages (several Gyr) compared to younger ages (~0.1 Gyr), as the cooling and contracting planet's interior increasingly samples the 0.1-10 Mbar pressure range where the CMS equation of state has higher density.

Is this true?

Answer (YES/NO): NO